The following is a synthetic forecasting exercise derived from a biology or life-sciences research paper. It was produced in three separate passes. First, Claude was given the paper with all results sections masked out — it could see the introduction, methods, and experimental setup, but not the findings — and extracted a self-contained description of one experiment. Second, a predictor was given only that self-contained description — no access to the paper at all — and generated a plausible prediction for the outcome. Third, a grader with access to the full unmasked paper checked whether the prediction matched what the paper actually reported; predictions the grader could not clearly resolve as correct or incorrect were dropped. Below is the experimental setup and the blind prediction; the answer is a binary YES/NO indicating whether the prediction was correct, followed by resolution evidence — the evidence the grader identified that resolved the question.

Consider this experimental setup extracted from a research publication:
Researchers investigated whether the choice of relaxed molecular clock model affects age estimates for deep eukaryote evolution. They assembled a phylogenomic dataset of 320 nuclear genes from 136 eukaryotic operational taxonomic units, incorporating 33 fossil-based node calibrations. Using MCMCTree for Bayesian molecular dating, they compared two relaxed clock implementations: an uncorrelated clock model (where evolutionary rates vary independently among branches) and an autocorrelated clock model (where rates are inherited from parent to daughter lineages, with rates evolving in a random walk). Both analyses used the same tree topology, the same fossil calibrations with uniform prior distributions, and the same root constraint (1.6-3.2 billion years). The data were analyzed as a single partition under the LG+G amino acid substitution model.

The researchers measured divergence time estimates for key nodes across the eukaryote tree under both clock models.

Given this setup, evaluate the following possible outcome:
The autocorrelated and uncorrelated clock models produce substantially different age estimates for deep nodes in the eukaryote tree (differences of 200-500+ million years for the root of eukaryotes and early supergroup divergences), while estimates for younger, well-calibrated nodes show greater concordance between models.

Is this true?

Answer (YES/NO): NO